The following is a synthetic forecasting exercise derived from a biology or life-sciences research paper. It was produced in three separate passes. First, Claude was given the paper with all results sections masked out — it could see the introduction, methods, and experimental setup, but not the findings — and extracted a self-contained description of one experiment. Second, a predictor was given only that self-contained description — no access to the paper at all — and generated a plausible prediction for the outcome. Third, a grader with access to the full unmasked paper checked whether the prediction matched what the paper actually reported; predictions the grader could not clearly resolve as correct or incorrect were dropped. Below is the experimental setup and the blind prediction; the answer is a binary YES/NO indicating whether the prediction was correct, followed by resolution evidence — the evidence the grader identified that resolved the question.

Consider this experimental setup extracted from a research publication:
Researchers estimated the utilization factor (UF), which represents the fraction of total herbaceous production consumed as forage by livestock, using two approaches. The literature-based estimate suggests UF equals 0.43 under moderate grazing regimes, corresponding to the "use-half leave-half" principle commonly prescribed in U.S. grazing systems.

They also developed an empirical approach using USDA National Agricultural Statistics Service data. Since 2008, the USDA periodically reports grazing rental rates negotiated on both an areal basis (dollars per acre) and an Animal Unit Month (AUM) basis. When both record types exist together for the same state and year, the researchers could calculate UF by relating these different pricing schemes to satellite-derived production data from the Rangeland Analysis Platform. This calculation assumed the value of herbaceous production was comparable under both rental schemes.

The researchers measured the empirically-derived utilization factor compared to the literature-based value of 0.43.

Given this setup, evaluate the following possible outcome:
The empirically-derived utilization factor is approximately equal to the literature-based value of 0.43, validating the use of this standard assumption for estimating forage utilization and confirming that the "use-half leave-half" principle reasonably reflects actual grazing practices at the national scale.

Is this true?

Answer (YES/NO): NO